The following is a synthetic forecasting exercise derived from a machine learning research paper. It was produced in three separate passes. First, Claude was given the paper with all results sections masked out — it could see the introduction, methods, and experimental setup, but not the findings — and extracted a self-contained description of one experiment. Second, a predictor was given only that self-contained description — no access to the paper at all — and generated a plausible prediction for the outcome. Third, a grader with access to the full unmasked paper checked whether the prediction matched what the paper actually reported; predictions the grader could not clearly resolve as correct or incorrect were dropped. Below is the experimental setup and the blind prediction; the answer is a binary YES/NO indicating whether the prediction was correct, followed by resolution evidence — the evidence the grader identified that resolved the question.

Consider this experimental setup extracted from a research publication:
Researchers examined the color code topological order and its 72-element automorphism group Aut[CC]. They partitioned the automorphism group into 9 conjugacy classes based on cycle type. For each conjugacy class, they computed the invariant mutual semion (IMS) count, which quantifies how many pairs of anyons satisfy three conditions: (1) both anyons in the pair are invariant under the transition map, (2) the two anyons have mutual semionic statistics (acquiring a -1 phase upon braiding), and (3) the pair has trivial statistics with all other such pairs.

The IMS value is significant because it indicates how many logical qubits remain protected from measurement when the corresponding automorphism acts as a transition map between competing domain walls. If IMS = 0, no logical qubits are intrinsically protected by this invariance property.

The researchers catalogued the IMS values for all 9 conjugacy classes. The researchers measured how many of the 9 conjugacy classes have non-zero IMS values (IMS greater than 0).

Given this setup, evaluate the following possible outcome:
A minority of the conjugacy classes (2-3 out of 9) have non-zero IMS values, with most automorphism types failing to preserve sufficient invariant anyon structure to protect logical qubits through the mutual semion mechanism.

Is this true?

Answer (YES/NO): YES